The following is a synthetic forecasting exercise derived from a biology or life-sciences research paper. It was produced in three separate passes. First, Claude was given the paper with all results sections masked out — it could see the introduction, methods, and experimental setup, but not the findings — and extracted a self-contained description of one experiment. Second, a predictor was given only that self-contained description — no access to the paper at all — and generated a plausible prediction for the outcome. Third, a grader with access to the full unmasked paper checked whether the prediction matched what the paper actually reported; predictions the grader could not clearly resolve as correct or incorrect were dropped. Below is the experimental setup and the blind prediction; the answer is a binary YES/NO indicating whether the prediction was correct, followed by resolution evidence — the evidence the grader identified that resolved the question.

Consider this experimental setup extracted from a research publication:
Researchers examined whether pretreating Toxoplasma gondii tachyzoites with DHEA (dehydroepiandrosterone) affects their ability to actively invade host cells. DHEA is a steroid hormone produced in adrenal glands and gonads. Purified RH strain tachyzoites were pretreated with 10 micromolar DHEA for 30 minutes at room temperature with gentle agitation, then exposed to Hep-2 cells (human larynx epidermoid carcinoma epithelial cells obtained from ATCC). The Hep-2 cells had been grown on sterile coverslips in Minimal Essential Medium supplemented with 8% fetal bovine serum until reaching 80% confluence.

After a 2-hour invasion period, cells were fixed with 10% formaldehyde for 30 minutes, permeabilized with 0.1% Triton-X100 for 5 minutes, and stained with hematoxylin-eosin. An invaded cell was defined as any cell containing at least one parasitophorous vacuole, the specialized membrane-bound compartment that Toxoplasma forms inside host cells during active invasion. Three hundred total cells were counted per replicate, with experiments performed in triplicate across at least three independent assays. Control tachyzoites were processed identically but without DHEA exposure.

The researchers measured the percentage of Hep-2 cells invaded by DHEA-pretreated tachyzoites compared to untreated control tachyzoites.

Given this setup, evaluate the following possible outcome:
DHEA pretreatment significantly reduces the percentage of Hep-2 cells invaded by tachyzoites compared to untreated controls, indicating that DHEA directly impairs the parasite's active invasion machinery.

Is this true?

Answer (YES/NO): YES